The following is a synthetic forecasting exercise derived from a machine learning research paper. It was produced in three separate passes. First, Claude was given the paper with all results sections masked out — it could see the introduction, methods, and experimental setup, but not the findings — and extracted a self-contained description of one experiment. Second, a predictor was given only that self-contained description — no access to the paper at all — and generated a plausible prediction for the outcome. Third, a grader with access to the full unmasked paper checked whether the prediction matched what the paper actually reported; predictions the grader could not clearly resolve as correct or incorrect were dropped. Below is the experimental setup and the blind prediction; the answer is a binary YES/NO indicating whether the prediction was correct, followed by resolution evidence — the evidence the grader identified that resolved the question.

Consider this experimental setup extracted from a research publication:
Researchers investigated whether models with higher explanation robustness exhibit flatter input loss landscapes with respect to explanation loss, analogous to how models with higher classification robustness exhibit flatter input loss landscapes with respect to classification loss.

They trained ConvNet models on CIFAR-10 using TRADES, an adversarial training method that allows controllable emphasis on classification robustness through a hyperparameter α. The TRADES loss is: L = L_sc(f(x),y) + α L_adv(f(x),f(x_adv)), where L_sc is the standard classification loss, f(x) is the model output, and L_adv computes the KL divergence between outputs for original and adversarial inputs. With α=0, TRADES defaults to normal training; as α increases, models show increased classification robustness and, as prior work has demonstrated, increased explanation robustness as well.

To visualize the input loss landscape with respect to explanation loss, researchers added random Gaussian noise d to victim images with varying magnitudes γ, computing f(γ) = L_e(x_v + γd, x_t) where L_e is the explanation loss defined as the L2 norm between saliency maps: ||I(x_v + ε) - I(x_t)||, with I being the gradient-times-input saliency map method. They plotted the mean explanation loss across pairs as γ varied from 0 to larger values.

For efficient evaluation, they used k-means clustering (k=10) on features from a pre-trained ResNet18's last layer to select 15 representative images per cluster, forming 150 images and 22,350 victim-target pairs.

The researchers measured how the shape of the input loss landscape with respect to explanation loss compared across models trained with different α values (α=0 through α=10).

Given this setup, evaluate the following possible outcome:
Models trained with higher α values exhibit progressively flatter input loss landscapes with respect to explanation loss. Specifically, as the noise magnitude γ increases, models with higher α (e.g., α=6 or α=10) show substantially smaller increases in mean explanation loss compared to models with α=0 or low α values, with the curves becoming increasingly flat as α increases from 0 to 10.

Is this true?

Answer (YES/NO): NO